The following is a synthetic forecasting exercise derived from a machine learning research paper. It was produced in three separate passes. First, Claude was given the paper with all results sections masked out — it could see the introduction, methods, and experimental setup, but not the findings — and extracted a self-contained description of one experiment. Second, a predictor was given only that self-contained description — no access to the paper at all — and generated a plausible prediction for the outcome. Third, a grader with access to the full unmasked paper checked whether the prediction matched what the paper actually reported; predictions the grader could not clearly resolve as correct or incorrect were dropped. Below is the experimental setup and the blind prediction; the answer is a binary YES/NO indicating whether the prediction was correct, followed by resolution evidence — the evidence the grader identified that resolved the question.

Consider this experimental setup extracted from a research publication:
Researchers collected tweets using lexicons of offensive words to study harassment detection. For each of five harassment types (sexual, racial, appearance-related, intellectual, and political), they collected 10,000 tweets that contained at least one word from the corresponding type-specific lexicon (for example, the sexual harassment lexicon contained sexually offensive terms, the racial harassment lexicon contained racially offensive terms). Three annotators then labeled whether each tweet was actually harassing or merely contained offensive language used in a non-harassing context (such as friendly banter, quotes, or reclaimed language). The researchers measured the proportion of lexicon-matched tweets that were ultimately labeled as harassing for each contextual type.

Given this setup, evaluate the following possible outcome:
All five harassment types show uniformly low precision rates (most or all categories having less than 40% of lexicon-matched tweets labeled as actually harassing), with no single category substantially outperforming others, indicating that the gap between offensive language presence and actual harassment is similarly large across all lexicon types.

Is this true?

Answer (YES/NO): NO